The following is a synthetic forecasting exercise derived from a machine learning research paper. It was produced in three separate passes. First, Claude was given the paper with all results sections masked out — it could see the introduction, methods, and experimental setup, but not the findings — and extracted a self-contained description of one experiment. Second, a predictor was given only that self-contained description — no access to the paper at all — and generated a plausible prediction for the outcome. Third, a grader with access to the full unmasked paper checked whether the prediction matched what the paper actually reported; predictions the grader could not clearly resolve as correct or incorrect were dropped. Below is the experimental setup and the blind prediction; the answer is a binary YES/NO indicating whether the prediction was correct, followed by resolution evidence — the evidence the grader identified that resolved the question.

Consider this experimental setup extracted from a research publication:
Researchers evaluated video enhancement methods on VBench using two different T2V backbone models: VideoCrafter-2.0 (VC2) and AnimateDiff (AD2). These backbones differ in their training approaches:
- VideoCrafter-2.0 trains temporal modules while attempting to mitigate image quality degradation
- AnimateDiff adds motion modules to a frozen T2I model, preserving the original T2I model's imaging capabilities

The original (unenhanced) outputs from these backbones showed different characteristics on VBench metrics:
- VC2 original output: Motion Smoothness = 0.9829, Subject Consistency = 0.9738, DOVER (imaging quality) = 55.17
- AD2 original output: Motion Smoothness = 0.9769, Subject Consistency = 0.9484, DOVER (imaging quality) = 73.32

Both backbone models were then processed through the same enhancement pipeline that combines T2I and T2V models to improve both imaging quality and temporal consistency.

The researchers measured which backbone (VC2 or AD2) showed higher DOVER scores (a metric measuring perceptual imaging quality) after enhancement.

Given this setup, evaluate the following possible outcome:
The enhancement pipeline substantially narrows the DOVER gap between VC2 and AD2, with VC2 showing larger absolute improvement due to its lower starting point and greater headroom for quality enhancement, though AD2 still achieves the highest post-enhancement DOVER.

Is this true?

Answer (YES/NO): YES